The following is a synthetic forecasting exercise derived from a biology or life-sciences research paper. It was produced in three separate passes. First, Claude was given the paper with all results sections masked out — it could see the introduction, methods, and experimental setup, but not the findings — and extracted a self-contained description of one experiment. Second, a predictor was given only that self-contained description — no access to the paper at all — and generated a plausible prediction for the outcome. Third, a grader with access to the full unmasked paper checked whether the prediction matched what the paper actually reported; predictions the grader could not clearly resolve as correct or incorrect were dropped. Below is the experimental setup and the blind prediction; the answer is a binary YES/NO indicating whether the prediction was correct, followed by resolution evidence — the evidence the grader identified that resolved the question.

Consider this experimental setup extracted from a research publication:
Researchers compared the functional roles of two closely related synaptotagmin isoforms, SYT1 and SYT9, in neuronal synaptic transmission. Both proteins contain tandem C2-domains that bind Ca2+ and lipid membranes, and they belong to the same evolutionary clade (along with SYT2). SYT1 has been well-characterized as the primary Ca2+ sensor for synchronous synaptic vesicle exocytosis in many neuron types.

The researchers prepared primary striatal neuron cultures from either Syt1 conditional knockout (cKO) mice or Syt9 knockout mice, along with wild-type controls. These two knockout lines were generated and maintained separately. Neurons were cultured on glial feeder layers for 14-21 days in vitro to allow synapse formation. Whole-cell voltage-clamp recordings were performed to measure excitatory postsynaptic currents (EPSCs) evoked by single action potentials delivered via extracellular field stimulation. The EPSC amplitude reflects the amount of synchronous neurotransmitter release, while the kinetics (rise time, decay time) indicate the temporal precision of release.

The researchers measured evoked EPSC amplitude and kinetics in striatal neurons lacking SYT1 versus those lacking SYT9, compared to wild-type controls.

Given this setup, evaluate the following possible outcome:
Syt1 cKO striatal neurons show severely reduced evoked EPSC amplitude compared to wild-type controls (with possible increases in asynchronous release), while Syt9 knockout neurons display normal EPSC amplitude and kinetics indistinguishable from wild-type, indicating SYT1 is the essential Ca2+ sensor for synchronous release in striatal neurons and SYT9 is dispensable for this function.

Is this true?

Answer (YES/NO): YES